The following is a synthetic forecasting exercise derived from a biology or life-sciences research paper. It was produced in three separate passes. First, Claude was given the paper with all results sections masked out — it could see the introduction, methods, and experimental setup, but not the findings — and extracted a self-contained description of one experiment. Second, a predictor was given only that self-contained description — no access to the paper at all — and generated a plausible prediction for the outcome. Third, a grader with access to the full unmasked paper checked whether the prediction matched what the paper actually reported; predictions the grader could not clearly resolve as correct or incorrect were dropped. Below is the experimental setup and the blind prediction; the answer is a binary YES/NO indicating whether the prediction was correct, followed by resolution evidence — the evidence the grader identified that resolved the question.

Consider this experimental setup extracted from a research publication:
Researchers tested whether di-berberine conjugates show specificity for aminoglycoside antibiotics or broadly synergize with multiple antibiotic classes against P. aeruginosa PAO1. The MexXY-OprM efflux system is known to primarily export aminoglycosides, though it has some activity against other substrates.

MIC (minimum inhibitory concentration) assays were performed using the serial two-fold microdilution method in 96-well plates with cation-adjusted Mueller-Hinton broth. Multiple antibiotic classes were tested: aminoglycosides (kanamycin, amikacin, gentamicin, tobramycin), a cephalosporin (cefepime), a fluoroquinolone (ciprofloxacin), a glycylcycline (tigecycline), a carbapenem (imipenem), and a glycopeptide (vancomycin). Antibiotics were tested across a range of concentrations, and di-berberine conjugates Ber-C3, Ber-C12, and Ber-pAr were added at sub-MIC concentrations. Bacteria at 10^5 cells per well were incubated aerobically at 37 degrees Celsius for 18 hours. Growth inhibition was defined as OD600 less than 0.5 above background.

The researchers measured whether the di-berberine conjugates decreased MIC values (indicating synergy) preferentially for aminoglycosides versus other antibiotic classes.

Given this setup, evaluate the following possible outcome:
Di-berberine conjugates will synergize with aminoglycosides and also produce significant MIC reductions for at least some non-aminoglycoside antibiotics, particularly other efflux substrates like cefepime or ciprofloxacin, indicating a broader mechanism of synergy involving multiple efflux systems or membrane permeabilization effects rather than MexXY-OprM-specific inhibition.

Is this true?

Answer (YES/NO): NO